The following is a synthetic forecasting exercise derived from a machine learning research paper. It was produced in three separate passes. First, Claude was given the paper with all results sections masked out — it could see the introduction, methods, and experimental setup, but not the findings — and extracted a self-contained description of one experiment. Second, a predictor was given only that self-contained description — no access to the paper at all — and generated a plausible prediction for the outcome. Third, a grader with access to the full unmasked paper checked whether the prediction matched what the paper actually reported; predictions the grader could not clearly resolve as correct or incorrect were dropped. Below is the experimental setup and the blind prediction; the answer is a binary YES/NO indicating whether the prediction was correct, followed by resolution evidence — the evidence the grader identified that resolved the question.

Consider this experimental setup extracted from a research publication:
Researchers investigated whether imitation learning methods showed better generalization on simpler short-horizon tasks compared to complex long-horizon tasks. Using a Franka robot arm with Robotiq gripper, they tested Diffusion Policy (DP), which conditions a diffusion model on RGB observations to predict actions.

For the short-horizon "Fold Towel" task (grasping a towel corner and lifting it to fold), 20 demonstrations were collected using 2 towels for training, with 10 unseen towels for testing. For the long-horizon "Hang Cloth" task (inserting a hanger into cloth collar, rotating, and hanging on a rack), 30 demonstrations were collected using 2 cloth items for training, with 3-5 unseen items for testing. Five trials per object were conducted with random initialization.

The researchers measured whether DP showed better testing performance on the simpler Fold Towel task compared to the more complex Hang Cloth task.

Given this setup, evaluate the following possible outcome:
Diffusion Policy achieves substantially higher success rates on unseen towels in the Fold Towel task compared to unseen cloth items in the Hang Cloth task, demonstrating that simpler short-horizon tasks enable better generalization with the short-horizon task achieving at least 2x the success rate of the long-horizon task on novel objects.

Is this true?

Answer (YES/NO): YES